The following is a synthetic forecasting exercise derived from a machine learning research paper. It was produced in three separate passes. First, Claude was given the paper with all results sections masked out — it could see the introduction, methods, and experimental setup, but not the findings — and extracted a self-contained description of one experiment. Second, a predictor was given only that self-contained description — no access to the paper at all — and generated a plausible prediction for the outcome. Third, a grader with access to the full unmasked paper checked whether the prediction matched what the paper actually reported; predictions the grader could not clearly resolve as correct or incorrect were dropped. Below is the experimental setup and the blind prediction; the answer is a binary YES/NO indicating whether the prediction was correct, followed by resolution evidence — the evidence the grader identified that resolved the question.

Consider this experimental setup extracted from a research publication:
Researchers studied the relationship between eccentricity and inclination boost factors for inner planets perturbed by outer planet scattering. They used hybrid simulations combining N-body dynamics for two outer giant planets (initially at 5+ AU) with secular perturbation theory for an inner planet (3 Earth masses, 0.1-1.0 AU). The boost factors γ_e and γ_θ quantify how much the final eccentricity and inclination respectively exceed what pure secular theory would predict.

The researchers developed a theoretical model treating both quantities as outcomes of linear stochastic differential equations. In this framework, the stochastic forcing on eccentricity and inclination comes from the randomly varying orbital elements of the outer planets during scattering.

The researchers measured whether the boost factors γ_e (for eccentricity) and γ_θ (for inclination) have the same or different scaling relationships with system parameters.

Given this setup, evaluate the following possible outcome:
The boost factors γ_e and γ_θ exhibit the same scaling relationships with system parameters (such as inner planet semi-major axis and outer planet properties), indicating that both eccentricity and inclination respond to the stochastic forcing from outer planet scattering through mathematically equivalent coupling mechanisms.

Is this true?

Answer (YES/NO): YES